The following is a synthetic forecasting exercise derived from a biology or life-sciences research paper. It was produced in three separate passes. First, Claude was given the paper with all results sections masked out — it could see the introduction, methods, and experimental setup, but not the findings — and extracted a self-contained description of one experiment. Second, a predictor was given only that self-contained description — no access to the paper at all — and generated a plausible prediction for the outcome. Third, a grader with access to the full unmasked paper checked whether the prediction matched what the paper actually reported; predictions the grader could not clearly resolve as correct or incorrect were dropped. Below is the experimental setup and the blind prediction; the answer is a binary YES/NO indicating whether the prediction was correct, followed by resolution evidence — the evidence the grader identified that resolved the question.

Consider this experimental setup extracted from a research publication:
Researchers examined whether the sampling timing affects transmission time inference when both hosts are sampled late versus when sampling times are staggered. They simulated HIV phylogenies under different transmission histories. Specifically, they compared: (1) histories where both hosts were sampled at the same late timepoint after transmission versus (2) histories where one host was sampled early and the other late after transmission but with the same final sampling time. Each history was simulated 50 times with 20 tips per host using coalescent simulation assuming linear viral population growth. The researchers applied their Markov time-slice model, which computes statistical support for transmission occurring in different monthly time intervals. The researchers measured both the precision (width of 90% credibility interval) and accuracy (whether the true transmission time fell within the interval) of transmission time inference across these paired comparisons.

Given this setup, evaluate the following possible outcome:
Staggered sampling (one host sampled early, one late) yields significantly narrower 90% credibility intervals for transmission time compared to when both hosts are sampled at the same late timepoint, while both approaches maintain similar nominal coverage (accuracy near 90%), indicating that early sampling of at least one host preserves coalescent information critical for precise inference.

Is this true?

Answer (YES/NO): NO